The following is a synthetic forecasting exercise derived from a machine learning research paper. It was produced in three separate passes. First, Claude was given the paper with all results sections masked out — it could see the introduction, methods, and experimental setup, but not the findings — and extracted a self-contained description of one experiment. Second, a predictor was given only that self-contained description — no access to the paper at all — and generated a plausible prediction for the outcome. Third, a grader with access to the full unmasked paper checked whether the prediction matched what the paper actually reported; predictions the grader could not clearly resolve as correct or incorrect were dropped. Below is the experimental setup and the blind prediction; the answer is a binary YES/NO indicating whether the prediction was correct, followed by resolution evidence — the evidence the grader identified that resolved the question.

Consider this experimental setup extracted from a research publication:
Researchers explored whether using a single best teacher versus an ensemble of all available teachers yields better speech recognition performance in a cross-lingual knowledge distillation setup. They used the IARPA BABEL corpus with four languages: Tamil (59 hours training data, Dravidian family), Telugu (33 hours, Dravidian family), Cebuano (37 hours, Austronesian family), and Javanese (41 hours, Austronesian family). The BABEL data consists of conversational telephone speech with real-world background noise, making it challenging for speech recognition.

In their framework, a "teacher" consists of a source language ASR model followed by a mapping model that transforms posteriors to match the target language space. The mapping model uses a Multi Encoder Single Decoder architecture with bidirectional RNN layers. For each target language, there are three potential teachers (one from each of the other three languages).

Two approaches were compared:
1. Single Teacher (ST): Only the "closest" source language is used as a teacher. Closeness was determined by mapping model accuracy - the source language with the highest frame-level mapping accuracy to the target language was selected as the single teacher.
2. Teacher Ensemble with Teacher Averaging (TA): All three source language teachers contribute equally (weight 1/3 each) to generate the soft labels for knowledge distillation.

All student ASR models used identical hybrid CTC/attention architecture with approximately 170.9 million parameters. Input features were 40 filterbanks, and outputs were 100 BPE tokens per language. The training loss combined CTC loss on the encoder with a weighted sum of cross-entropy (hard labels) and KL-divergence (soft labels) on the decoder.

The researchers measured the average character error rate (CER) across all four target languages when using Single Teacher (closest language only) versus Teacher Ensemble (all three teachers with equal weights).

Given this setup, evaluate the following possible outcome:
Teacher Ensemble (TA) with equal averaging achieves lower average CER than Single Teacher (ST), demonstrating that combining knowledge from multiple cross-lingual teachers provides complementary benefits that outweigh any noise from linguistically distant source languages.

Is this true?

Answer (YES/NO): NO